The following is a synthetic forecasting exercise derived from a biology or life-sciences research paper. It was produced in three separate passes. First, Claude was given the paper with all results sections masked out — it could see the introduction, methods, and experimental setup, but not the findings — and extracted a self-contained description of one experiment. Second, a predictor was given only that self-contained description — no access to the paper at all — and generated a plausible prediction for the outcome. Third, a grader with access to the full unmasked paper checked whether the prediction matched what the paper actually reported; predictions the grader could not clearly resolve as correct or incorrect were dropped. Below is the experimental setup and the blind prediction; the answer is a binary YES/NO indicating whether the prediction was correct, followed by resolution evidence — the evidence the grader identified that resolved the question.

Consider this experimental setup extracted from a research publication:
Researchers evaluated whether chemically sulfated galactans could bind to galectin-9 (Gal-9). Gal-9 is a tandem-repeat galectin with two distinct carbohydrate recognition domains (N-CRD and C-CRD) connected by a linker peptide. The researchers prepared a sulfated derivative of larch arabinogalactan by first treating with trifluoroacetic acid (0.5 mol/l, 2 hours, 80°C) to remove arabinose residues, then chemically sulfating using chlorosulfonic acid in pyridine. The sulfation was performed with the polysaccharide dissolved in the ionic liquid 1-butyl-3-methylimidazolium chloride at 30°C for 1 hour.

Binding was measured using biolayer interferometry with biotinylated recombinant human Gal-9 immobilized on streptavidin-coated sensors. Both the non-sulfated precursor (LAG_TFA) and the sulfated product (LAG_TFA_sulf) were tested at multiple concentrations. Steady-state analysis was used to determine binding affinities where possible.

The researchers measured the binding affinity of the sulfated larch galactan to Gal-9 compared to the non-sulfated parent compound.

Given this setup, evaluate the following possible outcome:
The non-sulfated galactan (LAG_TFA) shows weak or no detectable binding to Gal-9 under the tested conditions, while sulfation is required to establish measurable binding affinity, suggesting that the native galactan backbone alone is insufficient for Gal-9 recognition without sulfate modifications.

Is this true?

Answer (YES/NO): NO